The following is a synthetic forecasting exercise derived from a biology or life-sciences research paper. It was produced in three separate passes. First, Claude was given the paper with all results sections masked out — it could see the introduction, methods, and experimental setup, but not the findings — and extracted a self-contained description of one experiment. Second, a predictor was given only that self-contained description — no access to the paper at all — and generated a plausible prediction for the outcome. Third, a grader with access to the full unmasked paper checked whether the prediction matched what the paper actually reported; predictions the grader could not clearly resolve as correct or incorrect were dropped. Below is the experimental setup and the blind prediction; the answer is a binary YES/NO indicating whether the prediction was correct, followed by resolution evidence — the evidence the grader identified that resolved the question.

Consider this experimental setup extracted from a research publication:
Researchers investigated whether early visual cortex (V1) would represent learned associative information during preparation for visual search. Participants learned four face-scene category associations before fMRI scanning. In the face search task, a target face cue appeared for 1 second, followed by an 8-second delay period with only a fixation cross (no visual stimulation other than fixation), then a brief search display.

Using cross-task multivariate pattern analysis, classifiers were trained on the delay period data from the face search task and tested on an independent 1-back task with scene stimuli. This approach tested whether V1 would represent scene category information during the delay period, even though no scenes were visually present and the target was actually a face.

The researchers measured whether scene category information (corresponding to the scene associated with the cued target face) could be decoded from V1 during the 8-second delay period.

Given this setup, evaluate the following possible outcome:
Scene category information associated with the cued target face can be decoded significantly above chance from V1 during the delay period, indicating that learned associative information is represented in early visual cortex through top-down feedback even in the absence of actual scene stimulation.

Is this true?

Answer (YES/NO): NO